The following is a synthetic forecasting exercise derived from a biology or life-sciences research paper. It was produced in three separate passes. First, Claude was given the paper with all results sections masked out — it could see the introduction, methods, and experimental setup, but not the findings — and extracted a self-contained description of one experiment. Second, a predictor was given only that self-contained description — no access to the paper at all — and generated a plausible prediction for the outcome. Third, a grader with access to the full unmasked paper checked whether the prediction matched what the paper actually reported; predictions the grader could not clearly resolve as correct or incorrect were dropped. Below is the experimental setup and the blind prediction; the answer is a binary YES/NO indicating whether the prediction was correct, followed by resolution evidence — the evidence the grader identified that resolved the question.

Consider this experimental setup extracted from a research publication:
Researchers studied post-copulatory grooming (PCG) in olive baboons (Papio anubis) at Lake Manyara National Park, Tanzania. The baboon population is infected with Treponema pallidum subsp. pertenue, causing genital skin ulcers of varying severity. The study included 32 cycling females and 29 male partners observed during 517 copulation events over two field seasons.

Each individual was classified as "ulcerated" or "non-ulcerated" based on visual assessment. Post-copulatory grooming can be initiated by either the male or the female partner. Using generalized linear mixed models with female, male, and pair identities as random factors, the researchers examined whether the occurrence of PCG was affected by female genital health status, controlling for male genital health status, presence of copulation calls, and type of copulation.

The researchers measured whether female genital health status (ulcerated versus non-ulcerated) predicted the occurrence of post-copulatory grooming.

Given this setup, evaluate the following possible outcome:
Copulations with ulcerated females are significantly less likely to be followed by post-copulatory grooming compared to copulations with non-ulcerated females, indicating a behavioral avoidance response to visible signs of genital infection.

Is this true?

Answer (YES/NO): NO